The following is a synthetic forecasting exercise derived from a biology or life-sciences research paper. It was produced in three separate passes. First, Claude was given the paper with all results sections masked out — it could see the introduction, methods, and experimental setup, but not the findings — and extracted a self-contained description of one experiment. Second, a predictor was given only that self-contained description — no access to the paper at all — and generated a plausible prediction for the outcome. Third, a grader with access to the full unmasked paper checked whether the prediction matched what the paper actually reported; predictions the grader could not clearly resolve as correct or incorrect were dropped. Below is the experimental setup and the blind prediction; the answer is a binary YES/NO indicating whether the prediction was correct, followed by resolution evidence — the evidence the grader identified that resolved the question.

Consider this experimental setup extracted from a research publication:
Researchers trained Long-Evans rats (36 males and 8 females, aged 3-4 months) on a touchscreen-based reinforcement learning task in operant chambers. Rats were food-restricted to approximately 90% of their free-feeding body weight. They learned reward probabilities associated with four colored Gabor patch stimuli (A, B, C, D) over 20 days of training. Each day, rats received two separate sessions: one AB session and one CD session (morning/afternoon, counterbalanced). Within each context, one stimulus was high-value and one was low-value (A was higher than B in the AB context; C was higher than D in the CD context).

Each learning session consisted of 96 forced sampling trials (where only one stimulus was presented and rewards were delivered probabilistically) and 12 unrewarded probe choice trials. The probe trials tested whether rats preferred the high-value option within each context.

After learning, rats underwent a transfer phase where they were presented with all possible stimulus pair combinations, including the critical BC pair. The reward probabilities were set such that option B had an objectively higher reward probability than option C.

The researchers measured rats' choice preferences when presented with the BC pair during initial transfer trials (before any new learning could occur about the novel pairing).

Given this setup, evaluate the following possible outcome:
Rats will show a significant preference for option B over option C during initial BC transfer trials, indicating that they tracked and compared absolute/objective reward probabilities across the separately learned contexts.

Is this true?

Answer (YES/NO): NO